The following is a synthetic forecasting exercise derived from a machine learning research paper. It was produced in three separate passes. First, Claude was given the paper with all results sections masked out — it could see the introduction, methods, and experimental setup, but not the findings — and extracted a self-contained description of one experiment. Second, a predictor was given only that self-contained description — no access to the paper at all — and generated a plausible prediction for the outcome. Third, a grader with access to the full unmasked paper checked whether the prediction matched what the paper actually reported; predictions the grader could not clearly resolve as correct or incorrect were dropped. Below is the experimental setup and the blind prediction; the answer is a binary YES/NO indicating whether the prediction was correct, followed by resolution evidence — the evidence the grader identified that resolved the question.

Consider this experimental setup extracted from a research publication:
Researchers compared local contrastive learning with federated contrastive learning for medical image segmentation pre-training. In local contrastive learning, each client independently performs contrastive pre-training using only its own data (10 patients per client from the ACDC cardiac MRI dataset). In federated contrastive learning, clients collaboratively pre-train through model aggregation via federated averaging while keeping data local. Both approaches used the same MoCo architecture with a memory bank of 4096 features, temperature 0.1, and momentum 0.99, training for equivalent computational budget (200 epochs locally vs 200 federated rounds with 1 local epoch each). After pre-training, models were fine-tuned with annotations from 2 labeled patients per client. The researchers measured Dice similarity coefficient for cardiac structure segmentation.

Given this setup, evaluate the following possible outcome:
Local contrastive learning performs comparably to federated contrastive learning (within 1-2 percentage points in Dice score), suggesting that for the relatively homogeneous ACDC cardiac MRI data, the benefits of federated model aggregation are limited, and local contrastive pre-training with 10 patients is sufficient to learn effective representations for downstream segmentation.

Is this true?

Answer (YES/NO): YES